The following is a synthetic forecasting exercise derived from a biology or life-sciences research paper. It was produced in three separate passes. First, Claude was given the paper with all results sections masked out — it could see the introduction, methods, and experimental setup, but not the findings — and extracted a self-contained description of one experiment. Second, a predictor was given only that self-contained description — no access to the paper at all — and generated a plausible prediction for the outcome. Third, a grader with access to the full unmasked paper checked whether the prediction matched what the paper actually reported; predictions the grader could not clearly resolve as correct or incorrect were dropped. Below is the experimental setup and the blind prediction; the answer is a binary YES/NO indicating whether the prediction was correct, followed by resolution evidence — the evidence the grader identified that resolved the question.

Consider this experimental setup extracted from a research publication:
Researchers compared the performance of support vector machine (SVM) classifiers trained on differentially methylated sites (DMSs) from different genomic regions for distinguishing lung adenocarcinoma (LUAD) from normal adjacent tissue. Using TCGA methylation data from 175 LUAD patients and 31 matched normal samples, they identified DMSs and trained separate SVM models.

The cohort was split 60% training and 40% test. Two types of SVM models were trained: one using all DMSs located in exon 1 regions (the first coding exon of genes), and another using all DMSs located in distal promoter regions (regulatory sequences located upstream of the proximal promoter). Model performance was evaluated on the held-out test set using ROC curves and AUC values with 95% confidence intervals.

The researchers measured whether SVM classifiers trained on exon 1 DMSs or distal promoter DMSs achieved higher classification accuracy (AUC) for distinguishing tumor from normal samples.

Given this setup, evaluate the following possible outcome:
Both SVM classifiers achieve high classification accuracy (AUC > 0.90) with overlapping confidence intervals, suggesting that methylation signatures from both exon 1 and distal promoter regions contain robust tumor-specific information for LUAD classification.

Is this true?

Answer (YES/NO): YES